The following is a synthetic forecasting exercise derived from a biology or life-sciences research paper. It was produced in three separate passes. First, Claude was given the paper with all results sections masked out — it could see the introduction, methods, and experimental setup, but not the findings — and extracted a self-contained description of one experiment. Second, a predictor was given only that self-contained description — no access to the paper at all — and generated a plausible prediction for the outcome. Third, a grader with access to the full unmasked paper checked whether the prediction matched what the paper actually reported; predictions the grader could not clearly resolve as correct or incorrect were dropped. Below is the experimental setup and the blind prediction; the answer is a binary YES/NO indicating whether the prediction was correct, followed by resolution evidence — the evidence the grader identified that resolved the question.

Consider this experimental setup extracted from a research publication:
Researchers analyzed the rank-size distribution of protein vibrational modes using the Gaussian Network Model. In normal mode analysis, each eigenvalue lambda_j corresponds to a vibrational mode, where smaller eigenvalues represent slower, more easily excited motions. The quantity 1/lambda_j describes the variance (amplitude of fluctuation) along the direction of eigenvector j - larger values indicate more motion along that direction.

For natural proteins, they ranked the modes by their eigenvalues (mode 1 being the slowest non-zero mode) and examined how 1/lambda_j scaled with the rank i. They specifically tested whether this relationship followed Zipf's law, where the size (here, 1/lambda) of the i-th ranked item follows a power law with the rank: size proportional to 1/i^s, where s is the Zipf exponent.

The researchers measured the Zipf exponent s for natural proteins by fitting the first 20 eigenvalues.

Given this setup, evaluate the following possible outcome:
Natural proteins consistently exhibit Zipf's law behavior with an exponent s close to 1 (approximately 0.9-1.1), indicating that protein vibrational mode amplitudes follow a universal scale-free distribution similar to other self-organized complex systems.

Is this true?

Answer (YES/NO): NO